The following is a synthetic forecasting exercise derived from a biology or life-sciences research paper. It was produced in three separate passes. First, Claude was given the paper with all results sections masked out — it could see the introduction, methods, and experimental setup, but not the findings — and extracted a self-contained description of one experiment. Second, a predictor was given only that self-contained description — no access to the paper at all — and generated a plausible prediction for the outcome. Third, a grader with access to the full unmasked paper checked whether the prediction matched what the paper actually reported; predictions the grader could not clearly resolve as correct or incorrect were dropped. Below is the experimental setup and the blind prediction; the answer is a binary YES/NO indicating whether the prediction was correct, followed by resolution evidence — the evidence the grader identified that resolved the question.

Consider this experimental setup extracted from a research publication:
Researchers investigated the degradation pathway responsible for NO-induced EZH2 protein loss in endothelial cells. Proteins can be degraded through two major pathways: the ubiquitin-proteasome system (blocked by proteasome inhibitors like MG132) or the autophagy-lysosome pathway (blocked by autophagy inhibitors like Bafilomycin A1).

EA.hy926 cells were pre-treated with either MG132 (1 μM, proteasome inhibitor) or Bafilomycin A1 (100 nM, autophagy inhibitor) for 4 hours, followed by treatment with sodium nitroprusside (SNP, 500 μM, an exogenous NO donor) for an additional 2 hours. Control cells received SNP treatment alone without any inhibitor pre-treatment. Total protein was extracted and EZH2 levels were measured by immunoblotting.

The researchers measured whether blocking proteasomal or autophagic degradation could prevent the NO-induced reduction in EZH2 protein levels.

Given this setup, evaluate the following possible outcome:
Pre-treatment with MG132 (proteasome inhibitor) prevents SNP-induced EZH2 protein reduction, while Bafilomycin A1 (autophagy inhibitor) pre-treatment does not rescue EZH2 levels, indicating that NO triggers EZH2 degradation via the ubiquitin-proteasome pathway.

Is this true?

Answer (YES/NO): NO